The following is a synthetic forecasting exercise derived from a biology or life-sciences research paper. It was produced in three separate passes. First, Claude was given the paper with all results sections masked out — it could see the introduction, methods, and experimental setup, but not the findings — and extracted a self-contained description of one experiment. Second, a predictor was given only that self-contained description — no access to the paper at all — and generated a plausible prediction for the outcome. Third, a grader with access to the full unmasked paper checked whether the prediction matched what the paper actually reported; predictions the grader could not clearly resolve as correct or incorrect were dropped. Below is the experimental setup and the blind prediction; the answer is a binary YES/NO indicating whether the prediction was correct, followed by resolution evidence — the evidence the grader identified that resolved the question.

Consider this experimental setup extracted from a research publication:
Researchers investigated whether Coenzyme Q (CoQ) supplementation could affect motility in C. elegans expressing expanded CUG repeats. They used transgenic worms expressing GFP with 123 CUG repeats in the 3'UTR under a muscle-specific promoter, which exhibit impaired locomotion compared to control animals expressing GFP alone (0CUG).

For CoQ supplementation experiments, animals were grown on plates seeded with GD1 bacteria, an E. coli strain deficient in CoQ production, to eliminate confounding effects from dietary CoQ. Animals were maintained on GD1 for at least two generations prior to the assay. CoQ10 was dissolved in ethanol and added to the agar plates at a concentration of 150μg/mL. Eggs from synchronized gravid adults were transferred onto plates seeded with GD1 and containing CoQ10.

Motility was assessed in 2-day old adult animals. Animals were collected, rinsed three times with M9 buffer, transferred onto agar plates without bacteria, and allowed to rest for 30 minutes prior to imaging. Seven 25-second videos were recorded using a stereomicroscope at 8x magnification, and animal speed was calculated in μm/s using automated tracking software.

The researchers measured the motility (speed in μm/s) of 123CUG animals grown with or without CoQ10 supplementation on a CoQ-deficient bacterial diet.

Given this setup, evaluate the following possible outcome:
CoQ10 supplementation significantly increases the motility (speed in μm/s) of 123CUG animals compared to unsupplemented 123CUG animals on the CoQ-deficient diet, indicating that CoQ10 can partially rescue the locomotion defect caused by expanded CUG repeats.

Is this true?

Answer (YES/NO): YES